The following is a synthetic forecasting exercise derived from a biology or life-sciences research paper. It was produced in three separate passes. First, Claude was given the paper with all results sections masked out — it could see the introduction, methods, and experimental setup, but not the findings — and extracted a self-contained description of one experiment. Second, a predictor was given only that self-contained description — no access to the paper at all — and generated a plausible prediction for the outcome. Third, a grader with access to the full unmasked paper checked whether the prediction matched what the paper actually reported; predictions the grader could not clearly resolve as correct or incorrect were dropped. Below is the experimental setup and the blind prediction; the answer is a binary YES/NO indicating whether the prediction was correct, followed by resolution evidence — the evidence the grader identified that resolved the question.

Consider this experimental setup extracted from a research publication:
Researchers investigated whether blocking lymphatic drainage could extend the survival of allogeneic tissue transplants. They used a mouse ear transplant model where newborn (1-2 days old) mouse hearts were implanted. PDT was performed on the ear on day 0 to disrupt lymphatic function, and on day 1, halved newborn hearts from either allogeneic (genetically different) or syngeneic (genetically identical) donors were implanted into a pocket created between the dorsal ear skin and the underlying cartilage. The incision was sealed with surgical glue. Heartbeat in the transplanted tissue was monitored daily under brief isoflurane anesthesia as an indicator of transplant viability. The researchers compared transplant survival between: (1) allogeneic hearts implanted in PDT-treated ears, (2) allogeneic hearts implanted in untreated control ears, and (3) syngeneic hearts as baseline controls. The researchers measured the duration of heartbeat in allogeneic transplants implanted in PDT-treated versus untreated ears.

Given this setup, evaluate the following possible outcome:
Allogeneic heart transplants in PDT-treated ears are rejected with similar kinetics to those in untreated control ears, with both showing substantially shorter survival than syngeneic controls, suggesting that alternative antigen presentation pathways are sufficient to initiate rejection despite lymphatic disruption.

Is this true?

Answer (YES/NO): NO